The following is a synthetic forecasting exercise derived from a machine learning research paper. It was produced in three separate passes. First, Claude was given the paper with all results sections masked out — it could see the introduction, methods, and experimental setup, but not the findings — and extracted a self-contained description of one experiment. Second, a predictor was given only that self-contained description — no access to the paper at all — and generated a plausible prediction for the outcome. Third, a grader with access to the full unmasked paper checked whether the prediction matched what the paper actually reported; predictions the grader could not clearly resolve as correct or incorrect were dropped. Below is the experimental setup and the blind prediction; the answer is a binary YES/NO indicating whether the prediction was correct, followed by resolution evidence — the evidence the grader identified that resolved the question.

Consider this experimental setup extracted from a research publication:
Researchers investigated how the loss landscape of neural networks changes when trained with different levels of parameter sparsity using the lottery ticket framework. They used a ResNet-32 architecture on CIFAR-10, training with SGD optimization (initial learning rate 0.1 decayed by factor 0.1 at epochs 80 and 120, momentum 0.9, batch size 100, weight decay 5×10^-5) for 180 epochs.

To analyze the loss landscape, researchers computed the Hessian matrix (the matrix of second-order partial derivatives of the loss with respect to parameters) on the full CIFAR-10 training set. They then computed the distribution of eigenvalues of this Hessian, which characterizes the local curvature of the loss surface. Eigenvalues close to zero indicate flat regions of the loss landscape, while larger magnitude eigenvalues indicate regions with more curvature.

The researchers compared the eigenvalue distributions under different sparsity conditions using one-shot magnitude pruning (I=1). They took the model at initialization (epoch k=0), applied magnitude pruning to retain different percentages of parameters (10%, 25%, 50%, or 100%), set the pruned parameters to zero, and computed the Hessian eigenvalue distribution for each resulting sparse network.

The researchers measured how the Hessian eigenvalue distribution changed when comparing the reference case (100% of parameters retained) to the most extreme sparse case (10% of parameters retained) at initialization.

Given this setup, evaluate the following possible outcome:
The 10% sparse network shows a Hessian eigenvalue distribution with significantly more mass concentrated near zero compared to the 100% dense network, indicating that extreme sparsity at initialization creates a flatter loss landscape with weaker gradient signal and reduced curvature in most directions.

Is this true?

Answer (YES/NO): YES